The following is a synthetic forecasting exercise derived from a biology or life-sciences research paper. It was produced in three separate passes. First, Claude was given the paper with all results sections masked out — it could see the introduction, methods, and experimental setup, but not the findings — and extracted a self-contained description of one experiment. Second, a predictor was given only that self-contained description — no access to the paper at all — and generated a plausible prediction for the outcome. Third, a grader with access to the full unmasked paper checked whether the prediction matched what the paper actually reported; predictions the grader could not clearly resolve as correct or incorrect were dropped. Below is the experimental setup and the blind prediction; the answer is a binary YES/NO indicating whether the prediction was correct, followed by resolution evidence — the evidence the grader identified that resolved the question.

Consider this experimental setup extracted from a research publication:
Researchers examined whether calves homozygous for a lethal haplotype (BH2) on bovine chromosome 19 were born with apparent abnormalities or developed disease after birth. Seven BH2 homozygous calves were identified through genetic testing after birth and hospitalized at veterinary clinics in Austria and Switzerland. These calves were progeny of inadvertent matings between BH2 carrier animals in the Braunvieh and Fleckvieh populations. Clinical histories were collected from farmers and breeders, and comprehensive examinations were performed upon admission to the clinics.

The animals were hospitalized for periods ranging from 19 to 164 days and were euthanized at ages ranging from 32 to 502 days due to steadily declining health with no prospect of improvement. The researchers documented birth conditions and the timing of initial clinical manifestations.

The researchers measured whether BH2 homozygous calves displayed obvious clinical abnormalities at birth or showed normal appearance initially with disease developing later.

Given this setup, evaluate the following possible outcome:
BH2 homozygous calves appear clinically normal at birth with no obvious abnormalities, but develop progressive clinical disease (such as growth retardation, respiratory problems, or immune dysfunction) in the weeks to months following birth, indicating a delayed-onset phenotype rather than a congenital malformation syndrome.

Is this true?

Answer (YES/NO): NO